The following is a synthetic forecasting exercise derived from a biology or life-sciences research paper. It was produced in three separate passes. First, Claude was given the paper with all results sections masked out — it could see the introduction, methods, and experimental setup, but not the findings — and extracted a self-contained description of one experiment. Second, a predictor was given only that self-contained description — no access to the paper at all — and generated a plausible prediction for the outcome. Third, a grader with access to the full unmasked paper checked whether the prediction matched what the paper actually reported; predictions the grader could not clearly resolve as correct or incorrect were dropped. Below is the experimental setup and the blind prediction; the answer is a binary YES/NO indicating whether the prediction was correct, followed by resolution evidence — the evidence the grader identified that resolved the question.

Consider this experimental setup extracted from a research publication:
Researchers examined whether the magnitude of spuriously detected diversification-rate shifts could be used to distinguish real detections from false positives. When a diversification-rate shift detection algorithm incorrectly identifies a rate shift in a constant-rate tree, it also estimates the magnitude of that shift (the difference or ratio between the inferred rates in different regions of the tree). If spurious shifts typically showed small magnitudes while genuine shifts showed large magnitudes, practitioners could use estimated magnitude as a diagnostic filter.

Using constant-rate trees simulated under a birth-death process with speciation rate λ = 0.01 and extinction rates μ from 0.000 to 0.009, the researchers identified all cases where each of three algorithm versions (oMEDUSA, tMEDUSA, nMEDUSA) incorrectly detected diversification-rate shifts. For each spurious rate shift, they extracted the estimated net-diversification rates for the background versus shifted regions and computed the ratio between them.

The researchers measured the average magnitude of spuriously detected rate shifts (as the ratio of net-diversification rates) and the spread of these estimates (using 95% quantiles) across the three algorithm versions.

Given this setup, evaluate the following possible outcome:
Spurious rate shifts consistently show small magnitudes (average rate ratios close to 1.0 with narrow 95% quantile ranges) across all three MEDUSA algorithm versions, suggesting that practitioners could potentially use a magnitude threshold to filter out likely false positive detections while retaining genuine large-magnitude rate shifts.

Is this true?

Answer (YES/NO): NO